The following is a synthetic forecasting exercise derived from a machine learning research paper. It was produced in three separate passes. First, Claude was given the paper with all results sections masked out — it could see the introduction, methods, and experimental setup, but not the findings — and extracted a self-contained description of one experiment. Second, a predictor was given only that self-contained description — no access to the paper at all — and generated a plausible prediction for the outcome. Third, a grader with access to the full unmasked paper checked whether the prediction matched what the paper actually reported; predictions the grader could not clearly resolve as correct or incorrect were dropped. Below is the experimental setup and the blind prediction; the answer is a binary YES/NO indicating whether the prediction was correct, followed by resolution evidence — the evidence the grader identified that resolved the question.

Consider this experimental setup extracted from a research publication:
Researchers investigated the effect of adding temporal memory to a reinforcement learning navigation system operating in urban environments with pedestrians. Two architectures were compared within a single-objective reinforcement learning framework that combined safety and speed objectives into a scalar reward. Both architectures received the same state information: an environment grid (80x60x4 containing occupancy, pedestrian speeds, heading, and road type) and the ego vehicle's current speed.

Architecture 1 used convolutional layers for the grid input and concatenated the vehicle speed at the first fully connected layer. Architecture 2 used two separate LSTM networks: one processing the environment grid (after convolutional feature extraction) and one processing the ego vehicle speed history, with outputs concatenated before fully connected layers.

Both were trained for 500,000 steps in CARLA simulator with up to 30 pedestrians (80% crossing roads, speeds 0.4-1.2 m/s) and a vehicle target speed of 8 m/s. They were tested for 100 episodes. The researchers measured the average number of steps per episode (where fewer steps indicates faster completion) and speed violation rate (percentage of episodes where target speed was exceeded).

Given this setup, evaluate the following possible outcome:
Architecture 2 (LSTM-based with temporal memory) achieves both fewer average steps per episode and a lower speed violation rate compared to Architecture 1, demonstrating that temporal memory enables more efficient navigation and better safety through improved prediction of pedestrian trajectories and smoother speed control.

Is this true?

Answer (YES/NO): NO